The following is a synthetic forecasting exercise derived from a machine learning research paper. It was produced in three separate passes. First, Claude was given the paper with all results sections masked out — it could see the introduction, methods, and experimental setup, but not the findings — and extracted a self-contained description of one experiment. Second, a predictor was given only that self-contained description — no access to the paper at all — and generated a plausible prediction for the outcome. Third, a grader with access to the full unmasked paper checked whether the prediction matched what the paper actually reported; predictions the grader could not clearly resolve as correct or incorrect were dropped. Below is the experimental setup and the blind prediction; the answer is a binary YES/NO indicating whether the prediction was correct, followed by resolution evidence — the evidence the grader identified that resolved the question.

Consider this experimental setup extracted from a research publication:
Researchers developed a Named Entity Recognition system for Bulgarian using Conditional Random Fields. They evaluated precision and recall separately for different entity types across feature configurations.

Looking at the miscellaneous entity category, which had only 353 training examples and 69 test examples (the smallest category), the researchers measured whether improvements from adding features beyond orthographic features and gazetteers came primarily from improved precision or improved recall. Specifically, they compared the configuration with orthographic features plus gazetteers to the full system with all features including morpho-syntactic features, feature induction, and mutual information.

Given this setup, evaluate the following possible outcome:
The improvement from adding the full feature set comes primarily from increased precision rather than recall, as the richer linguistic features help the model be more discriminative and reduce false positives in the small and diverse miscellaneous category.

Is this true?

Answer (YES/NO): YES